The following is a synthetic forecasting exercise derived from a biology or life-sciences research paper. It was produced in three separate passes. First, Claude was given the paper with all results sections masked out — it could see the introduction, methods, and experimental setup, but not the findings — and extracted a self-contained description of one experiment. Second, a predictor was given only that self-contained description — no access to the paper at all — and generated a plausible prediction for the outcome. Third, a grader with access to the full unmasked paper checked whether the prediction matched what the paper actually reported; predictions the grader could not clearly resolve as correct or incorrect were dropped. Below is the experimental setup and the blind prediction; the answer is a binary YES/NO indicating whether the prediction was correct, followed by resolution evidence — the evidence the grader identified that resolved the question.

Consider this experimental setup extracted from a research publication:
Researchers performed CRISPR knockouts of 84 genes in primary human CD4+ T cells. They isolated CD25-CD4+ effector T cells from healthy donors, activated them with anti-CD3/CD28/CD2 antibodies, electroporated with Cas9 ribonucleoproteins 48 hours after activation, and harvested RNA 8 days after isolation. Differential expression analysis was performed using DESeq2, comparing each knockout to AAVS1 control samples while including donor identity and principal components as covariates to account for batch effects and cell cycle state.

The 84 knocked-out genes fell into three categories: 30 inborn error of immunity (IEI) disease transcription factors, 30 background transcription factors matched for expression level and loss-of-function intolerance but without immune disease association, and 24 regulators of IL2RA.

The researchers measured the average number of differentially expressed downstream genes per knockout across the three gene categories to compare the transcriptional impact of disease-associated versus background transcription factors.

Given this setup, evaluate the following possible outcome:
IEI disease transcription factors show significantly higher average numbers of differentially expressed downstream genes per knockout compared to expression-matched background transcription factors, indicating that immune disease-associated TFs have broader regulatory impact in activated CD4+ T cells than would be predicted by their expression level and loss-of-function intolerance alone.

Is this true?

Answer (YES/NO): NO